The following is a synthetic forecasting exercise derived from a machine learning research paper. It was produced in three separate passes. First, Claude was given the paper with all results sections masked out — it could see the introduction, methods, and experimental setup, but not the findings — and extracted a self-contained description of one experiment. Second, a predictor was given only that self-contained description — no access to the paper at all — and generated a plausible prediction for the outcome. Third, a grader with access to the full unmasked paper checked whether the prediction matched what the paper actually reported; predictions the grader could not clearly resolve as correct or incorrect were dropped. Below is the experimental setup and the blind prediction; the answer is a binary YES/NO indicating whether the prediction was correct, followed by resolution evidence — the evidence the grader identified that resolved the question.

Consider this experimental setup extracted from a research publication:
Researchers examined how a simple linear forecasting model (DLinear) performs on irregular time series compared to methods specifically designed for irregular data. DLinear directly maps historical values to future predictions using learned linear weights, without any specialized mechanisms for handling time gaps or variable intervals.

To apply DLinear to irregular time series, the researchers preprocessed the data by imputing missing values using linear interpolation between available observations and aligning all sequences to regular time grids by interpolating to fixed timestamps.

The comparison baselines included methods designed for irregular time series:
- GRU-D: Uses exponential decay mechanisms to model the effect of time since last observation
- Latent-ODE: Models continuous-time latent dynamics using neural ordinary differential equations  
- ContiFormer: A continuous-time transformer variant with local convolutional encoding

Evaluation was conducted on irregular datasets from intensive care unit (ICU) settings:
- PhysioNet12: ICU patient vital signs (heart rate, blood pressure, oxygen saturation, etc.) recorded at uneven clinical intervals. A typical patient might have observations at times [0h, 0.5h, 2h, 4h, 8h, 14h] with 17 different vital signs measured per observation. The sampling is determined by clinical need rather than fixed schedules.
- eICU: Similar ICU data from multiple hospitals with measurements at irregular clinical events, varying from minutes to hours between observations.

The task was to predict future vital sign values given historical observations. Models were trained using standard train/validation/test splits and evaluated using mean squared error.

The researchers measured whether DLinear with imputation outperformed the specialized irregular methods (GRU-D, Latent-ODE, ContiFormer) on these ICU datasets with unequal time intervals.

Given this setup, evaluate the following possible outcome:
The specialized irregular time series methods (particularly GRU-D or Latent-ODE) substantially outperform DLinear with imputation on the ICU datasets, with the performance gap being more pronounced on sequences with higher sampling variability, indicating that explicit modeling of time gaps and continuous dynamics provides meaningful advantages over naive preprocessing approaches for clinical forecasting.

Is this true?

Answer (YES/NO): NO